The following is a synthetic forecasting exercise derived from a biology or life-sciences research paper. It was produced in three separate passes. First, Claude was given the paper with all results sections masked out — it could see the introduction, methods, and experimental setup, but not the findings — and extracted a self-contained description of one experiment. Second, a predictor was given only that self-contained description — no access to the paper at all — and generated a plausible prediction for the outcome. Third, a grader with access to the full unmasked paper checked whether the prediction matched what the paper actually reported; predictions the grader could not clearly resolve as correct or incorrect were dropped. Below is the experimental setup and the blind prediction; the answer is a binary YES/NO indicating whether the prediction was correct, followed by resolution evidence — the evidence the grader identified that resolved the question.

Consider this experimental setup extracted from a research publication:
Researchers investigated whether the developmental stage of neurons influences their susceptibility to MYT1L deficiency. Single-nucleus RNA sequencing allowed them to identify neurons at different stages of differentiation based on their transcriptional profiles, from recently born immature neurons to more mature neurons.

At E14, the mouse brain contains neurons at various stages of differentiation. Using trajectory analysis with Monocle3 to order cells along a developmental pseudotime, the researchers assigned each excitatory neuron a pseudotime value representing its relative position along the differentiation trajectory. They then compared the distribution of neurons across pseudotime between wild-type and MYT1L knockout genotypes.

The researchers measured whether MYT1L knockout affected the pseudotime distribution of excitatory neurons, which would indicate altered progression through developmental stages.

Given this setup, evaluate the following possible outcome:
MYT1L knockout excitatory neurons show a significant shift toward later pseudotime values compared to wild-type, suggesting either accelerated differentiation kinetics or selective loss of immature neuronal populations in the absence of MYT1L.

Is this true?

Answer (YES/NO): NO